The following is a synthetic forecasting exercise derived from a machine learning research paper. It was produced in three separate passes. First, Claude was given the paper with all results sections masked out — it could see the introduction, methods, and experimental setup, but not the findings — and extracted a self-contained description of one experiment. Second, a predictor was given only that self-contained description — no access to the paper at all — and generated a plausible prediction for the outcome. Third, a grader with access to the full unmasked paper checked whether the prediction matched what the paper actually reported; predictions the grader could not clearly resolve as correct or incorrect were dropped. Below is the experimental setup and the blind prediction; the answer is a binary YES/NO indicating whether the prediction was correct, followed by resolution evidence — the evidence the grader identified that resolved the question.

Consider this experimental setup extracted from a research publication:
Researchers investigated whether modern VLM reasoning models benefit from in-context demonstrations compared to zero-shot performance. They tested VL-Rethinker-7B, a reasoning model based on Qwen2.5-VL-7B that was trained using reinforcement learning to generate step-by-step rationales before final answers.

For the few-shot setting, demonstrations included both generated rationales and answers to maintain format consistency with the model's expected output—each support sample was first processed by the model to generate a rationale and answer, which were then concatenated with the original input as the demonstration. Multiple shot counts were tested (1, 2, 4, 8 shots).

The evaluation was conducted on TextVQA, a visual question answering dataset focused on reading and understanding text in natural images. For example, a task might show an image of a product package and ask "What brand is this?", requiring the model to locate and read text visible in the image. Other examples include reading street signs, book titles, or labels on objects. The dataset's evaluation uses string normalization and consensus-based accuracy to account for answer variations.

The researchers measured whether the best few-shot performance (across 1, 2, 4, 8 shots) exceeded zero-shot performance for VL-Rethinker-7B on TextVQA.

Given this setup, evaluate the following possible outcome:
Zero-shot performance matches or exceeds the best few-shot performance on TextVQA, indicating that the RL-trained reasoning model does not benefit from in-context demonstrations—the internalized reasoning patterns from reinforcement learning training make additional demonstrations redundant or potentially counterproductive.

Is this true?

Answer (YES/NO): YES